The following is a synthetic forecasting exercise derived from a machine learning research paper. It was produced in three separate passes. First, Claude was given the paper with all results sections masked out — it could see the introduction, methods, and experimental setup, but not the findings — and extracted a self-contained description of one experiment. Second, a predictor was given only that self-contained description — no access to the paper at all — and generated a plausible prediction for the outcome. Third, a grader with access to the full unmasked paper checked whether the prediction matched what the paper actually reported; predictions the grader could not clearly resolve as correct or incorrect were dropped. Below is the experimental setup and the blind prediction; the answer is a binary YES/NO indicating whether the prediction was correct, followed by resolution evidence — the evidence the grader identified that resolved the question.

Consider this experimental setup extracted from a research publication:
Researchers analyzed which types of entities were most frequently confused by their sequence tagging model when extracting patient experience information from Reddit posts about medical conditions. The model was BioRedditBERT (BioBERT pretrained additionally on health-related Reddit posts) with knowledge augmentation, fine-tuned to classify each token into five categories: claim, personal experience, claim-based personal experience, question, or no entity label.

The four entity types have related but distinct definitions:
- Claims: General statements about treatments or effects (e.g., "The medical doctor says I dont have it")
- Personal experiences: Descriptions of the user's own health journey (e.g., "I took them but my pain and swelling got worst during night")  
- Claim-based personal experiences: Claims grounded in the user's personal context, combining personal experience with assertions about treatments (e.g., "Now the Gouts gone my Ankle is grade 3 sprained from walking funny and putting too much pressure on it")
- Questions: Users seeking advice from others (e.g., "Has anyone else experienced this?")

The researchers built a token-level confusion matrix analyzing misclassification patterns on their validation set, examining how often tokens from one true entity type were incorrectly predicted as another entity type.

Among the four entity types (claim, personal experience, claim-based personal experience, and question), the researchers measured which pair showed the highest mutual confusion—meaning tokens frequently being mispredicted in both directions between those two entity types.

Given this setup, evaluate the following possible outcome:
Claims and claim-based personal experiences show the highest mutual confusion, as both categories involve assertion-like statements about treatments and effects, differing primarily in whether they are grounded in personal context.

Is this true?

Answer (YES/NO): NO